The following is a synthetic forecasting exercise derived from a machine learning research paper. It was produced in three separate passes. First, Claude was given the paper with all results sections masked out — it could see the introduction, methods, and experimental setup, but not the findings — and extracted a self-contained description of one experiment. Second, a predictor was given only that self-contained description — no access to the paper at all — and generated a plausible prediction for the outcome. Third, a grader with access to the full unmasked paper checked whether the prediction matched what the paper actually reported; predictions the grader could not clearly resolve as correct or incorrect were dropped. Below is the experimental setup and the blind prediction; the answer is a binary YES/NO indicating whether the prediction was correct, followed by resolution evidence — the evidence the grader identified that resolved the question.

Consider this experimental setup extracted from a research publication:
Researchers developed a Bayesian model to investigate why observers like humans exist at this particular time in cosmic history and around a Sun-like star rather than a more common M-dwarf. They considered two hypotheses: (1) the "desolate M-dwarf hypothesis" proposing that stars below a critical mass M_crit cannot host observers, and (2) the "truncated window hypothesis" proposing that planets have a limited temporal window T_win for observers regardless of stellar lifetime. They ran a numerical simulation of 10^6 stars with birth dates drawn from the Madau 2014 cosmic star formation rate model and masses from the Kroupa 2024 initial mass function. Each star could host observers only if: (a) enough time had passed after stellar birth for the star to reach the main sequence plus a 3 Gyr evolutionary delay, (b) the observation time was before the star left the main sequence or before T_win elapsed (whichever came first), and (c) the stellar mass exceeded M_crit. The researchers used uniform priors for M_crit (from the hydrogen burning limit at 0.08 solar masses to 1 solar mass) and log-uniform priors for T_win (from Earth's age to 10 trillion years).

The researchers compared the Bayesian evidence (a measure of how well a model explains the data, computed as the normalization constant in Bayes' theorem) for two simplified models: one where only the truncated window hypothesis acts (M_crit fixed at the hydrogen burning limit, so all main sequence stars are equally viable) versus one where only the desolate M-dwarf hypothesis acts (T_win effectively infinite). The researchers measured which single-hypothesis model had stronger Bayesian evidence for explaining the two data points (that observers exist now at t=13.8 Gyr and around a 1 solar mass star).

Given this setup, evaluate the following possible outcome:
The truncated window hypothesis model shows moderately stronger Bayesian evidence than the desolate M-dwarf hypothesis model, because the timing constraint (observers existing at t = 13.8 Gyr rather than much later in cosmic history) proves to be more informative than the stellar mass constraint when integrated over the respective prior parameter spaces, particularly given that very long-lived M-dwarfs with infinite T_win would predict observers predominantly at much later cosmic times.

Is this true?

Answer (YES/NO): NO